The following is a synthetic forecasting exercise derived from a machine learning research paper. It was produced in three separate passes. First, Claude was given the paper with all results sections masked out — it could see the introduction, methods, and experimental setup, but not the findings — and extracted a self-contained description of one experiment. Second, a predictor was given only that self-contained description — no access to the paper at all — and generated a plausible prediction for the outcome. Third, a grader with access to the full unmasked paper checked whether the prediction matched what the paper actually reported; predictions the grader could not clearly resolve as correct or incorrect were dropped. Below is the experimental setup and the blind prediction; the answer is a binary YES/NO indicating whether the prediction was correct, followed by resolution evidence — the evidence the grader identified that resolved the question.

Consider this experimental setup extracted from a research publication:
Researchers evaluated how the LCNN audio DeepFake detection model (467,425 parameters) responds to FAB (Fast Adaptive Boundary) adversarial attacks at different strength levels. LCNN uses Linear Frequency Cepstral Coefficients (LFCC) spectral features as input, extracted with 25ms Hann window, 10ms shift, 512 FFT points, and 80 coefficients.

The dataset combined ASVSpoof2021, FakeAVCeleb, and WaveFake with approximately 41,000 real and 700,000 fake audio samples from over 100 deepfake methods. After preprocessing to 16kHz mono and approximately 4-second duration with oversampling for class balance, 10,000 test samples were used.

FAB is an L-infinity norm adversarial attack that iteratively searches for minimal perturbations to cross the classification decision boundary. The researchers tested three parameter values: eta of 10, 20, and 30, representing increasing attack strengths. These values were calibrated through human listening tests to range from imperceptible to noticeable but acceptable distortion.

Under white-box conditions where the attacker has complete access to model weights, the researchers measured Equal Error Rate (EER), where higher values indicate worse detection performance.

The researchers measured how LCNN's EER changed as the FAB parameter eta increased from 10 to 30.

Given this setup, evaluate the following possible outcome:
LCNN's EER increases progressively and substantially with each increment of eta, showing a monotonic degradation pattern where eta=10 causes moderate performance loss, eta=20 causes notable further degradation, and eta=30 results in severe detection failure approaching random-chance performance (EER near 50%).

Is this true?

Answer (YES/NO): NO